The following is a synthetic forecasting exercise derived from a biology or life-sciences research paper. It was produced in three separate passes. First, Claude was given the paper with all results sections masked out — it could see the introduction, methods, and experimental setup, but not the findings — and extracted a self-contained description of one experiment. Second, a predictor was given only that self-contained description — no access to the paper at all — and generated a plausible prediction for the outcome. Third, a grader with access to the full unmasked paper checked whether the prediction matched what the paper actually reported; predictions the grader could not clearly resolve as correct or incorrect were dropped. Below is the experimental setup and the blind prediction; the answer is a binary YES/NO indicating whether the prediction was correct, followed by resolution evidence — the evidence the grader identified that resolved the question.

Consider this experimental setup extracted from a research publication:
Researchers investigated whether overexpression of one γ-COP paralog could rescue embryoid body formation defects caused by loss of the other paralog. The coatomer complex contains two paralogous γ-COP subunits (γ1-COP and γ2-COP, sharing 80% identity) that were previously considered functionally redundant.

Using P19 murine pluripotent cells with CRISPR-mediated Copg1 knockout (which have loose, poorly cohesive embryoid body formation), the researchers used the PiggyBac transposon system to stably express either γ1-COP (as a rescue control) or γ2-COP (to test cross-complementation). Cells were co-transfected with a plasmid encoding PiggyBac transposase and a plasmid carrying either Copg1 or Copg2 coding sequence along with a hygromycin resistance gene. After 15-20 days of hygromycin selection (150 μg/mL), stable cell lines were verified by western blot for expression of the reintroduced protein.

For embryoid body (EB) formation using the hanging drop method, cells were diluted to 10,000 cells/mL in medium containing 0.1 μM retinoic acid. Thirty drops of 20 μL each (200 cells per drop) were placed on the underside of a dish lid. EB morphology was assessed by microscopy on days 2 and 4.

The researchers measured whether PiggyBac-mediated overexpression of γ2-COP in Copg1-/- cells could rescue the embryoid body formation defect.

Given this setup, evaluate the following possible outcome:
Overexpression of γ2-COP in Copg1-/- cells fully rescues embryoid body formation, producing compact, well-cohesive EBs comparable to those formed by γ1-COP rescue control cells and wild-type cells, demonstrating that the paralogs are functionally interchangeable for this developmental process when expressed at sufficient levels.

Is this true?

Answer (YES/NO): YES